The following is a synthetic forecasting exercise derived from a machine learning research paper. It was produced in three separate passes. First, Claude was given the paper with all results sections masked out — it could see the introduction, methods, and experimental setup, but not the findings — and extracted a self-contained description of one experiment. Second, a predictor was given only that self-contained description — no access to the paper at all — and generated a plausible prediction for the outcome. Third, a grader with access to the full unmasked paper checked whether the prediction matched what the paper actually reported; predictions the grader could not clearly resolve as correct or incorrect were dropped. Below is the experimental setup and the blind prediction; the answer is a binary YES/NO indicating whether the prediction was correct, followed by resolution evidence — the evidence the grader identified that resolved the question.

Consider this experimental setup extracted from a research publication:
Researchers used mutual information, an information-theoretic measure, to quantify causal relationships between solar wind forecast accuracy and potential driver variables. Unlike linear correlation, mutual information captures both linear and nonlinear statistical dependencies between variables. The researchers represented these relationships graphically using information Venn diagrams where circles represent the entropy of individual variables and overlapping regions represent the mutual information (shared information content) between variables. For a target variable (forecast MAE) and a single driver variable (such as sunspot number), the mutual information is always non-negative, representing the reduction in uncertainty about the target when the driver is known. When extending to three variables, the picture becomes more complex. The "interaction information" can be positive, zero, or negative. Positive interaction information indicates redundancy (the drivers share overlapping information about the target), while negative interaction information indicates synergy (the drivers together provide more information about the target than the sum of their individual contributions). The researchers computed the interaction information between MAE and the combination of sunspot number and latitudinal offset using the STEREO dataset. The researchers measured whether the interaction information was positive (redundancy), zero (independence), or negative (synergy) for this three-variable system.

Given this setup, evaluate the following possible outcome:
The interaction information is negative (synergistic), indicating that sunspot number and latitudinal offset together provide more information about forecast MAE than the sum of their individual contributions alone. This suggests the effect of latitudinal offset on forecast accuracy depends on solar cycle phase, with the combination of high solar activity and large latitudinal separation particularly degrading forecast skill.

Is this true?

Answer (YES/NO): NO